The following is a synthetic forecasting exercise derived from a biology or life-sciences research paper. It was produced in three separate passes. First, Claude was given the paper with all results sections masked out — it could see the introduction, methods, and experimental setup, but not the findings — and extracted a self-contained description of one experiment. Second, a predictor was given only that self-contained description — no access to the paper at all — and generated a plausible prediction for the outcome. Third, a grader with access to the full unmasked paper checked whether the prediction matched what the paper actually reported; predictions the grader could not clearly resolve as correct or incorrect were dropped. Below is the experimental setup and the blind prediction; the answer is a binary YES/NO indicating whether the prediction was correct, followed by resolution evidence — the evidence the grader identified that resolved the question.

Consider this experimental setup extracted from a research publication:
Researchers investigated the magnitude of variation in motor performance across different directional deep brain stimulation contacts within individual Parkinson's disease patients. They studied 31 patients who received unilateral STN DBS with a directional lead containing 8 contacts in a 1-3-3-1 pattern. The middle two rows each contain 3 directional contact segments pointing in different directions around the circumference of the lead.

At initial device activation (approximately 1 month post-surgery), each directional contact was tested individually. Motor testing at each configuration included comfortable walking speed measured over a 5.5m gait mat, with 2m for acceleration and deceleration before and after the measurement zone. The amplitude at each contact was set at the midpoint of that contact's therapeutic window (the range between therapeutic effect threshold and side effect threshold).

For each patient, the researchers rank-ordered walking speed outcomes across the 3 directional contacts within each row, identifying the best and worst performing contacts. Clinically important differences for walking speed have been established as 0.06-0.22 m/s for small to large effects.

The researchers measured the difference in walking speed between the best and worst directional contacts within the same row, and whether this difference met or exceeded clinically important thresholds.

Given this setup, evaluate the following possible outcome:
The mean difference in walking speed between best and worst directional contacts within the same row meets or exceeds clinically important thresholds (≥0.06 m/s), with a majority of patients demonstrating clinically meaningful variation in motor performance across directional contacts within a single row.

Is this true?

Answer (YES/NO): YES